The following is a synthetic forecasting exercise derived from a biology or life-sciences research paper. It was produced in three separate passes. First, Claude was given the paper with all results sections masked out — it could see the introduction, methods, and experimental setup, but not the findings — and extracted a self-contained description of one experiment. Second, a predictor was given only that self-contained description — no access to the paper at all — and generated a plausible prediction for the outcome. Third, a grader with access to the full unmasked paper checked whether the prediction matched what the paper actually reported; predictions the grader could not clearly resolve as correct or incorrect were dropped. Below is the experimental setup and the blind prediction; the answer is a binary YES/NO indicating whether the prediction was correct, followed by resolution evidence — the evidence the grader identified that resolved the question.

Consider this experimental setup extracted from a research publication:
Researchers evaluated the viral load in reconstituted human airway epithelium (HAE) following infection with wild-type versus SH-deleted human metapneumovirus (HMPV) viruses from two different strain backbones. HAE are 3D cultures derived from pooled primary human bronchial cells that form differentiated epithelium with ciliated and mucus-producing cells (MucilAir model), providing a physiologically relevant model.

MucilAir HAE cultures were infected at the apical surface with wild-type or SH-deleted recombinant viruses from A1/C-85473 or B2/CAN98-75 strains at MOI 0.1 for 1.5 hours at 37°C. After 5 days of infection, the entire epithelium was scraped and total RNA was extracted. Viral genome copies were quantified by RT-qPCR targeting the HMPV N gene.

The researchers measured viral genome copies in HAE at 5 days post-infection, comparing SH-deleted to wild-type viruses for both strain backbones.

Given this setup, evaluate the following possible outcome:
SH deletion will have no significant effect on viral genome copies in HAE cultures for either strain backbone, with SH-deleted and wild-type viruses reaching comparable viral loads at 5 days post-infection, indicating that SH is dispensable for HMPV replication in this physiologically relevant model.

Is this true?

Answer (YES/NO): NO